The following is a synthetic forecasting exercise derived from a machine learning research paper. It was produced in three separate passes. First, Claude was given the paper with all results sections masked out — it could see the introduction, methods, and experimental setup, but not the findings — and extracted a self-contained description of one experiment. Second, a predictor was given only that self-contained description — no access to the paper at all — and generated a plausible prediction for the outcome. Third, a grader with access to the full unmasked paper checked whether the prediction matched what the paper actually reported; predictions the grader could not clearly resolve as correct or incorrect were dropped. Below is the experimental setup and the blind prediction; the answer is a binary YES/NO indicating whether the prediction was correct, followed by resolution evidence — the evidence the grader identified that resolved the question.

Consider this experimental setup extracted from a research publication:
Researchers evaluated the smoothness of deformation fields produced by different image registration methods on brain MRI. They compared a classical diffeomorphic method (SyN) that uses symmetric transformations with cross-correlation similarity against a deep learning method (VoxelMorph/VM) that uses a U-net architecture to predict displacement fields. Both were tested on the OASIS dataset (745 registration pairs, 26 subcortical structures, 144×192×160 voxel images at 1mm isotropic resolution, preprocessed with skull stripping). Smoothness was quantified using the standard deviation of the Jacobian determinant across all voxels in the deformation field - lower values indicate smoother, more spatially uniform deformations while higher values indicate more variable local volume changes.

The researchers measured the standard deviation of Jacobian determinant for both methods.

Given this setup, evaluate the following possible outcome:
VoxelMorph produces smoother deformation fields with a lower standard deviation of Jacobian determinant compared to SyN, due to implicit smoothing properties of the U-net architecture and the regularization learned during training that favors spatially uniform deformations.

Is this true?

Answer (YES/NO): NO